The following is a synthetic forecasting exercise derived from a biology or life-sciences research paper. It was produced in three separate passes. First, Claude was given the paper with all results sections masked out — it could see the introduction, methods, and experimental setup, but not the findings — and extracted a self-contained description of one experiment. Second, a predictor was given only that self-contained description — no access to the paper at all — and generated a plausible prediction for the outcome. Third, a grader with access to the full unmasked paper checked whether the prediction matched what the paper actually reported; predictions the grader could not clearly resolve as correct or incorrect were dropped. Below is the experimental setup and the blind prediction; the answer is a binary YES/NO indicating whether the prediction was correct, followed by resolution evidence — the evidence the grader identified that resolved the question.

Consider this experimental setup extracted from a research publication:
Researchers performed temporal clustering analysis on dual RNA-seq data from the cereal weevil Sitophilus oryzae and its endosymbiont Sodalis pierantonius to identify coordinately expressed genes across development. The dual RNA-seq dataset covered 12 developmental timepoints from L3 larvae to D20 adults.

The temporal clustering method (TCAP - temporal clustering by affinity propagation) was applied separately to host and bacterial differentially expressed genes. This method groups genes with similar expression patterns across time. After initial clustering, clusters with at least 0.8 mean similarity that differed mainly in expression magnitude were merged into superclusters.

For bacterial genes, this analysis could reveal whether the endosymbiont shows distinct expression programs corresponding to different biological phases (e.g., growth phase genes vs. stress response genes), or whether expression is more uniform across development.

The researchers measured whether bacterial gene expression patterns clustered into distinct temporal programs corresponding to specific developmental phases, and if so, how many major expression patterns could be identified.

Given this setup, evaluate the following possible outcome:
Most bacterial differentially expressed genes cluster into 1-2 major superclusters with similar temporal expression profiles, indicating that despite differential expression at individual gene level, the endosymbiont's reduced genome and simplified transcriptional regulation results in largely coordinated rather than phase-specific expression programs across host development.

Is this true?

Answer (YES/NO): NO